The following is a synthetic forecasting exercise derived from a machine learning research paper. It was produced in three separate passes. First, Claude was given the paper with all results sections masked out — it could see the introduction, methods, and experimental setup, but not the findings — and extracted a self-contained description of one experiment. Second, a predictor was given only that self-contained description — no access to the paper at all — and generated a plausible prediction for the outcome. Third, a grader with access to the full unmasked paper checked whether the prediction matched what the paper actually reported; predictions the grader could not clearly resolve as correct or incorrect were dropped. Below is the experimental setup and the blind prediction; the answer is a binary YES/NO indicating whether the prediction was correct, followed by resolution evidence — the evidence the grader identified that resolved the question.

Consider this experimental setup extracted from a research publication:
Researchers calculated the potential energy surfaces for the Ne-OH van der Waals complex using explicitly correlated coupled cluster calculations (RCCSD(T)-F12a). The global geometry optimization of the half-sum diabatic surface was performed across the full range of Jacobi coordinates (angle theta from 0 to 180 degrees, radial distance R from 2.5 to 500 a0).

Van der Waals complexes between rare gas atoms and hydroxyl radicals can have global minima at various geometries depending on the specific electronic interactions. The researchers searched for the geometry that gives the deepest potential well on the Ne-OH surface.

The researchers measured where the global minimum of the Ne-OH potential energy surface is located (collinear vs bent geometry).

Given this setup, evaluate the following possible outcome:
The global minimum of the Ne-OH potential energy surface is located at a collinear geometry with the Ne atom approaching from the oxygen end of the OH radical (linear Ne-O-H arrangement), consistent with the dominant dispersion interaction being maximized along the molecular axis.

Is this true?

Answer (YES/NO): NO